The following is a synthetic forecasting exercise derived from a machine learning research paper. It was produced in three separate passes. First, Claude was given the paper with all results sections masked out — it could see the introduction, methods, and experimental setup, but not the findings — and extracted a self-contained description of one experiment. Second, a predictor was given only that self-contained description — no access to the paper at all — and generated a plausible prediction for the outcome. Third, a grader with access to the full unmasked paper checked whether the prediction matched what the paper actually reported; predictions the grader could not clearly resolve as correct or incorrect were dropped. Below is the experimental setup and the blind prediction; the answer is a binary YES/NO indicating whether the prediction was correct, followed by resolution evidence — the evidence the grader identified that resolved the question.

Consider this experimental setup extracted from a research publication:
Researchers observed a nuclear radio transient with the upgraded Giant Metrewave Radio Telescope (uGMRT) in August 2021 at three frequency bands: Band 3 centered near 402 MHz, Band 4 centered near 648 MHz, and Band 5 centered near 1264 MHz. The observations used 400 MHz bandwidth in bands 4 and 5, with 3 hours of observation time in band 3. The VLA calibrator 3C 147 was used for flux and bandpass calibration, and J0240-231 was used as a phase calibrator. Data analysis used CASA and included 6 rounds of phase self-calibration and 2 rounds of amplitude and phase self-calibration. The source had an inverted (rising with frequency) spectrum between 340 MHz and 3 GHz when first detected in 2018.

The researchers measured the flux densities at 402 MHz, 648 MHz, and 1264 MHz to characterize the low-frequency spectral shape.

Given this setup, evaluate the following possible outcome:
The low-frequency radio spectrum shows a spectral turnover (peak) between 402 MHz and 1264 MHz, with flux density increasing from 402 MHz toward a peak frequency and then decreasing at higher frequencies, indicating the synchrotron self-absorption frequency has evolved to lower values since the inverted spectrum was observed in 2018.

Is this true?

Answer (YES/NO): NO